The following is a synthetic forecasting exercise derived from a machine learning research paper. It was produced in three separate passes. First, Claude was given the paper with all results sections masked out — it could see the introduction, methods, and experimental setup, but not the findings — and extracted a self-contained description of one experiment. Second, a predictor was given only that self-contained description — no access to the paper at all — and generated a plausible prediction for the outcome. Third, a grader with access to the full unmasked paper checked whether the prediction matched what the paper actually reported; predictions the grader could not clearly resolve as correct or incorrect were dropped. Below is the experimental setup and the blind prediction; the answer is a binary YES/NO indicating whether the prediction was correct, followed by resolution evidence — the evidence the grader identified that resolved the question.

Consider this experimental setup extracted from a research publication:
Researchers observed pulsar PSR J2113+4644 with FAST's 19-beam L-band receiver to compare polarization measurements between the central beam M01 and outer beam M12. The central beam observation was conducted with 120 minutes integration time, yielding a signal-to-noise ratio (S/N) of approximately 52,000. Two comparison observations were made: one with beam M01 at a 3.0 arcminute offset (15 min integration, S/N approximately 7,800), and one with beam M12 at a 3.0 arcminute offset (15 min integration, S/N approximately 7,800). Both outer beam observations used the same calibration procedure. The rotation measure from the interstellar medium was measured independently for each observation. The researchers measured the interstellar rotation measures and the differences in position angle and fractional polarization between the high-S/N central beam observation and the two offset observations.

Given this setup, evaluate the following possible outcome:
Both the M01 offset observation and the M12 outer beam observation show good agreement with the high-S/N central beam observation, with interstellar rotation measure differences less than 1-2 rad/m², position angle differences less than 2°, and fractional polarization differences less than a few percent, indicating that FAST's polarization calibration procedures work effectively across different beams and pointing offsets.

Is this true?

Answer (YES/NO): NO